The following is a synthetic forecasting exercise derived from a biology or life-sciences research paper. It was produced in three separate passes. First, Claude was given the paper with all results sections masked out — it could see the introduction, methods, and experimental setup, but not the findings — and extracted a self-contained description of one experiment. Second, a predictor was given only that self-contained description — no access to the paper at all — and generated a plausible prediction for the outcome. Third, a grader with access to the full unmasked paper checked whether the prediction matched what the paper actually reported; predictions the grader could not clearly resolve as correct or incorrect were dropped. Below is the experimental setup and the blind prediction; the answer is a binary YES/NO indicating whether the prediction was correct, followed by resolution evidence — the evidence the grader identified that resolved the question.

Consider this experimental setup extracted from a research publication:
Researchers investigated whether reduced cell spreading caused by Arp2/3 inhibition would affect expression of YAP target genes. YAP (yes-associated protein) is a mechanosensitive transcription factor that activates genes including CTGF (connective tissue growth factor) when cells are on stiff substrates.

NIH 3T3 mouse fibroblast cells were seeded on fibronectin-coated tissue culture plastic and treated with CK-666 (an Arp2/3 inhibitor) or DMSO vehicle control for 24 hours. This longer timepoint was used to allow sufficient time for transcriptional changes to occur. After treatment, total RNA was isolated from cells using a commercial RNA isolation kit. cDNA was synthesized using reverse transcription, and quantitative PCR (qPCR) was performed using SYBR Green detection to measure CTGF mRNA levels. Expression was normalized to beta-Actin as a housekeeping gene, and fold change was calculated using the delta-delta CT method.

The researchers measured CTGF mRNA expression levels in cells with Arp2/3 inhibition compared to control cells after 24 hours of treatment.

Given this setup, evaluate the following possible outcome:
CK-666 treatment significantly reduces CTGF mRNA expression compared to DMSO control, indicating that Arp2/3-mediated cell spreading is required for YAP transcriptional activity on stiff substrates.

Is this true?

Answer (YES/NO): NO